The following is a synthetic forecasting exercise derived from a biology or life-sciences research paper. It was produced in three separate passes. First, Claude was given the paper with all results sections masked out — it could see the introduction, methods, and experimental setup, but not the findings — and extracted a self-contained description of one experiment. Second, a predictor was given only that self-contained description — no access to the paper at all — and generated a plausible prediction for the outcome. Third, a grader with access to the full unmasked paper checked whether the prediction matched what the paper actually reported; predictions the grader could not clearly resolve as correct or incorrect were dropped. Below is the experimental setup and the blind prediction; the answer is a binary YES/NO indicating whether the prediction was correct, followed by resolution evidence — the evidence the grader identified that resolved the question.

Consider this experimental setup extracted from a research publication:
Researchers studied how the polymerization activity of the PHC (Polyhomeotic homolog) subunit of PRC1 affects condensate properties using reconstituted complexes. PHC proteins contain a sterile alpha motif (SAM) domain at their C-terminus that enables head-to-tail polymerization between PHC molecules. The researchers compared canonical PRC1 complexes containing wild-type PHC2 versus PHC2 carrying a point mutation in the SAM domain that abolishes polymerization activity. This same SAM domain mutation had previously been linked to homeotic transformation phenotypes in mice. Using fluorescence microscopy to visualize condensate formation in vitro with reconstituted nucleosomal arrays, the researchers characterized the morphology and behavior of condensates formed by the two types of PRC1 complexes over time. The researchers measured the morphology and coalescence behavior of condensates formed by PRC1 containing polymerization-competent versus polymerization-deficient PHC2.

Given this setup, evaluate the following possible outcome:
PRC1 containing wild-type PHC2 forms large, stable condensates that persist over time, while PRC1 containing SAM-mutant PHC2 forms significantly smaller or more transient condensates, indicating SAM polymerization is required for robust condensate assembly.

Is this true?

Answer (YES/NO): NO